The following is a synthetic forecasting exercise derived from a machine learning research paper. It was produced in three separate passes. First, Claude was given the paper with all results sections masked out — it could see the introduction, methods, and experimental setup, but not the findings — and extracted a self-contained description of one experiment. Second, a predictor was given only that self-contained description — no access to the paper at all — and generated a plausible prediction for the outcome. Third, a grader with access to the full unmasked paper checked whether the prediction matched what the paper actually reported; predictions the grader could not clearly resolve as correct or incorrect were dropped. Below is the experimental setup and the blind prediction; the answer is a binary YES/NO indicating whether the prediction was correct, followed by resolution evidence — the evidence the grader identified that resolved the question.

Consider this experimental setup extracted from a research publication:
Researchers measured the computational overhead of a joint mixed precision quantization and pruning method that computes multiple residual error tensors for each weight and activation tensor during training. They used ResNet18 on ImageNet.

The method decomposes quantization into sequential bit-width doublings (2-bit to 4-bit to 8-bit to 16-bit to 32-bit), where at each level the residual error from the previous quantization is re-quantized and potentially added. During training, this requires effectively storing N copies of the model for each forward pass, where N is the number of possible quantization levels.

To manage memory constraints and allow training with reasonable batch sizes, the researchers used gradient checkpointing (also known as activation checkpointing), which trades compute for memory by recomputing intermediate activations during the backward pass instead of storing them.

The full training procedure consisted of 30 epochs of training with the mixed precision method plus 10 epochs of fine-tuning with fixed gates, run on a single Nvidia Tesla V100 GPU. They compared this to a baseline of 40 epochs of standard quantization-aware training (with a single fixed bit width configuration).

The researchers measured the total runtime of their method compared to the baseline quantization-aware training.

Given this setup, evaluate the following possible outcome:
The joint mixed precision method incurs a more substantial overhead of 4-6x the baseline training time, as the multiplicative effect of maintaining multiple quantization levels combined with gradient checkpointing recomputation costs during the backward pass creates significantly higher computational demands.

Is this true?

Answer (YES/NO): NO